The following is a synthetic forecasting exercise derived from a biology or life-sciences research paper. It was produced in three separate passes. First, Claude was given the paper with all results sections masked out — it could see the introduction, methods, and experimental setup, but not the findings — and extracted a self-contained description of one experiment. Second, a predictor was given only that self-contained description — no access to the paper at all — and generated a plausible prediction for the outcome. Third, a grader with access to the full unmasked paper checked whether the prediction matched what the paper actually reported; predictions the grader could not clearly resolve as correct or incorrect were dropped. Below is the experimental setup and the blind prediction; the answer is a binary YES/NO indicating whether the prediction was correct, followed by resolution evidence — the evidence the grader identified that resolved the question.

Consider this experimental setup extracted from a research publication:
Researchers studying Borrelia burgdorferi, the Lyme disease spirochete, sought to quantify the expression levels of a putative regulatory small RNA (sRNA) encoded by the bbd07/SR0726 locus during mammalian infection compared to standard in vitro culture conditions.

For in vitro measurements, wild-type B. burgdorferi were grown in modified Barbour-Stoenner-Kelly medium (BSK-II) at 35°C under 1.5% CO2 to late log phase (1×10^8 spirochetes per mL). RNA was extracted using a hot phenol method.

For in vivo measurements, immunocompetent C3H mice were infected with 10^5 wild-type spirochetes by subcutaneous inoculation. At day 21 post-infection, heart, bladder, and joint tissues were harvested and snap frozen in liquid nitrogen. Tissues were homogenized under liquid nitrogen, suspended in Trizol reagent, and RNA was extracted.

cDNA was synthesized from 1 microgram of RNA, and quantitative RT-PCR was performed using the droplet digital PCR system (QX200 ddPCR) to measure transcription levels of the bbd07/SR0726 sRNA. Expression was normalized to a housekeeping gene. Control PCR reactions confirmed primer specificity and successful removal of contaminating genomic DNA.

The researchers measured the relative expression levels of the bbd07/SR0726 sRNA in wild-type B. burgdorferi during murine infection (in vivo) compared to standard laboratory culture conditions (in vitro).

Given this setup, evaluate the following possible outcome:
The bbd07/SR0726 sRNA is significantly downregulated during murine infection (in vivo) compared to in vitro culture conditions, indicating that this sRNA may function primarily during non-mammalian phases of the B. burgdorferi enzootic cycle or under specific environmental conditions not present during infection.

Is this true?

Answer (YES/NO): NO